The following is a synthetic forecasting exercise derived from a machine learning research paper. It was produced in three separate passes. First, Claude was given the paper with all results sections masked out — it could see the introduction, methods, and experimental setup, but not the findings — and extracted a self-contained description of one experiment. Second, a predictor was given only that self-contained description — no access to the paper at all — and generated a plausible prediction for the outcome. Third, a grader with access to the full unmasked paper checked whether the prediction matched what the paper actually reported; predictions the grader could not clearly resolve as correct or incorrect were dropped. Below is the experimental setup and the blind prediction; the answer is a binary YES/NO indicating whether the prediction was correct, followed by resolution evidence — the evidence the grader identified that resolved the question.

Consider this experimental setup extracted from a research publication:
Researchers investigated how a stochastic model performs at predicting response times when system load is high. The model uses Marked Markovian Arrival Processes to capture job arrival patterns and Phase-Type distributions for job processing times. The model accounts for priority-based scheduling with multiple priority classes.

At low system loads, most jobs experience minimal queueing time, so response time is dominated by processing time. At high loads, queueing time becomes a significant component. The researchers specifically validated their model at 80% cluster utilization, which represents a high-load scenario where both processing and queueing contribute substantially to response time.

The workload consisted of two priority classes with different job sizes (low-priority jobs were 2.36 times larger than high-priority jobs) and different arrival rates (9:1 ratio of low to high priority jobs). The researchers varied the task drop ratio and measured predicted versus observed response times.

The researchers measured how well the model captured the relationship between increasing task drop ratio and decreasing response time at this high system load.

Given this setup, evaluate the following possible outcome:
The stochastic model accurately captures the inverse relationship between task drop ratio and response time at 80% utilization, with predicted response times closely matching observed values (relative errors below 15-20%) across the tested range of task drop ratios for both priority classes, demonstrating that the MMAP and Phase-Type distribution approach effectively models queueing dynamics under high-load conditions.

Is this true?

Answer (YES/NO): YES